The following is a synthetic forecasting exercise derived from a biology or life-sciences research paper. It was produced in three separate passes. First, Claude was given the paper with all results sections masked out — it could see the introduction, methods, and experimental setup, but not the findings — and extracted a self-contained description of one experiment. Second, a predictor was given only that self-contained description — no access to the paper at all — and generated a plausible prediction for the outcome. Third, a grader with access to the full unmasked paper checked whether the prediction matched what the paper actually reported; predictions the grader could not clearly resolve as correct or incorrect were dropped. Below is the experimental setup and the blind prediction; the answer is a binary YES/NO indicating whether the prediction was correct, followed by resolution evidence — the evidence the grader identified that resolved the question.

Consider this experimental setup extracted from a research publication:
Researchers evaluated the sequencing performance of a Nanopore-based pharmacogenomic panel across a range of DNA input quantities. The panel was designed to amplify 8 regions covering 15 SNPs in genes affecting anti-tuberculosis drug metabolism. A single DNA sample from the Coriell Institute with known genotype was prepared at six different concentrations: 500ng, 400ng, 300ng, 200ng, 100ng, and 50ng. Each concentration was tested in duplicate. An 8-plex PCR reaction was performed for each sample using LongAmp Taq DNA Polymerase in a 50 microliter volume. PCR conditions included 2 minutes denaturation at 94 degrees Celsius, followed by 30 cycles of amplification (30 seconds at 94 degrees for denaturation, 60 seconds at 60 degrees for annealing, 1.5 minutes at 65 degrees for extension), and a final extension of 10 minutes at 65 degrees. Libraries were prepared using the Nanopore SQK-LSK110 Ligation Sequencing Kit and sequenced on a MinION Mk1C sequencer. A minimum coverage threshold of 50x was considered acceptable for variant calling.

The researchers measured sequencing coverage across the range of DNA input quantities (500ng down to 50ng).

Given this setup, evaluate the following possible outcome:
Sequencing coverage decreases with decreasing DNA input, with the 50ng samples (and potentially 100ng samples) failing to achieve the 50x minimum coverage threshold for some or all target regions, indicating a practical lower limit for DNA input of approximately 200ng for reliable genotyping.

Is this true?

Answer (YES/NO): NO